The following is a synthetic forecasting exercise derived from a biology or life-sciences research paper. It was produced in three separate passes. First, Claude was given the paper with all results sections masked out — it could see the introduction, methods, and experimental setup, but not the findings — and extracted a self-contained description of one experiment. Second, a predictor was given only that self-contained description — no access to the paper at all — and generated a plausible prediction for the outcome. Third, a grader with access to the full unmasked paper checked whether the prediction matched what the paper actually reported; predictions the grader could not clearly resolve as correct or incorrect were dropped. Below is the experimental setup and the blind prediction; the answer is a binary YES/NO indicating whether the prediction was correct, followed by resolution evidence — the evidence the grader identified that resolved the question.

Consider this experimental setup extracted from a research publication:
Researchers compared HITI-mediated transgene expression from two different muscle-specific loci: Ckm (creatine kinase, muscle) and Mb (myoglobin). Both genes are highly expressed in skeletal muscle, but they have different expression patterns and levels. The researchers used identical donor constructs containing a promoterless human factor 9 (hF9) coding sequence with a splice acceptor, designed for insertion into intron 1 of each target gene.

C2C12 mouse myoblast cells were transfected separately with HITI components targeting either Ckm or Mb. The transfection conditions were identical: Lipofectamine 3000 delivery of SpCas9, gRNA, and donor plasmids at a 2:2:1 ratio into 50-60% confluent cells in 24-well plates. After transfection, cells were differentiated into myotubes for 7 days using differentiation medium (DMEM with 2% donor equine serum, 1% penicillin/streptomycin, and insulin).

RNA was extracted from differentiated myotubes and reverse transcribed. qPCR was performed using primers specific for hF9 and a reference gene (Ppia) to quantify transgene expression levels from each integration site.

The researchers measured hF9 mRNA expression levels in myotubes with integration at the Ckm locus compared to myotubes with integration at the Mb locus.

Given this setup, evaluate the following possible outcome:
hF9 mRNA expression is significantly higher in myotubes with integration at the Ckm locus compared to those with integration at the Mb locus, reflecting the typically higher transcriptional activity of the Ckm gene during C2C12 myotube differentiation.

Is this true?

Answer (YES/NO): NO